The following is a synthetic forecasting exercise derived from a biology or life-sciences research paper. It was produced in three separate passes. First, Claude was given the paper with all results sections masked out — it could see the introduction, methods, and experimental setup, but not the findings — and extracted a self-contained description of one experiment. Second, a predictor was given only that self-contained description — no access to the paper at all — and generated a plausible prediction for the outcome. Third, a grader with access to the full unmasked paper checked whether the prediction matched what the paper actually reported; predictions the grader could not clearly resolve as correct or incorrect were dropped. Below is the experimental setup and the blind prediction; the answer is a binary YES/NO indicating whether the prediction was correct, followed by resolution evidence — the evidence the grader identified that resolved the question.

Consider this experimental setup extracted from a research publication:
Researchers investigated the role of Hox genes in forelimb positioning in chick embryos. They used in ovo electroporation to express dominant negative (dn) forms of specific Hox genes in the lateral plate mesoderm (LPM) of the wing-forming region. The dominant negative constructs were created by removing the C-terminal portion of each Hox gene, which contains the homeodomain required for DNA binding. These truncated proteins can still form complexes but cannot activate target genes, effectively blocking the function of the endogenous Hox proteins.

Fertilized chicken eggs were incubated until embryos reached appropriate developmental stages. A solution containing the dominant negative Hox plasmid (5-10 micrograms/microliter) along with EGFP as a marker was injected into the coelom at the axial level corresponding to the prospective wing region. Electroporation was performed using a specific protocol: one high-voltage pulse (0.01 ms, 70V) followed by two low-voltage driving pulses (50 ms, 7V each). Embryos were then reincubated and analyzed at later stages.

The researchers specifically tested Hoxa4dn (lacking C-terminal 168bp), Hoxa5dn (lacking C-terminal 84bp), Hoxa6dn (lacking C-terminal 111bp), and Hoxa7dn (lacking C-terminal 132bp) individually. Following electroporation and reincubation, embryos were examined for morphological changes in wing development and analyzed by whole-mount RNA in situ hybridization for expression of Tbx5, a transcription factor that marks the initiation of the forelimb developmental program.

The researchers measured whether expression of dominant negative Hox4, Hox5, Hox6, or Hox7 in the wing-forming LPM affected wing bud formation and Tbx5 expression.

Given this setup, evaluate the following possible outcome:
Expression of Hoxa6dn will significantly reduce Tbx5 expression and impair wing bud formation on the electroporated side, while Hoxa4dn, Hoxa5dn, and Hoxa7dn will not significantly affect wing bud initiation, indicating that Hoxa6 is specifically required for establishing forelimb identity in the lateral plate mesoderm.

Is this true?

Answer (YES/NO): NO